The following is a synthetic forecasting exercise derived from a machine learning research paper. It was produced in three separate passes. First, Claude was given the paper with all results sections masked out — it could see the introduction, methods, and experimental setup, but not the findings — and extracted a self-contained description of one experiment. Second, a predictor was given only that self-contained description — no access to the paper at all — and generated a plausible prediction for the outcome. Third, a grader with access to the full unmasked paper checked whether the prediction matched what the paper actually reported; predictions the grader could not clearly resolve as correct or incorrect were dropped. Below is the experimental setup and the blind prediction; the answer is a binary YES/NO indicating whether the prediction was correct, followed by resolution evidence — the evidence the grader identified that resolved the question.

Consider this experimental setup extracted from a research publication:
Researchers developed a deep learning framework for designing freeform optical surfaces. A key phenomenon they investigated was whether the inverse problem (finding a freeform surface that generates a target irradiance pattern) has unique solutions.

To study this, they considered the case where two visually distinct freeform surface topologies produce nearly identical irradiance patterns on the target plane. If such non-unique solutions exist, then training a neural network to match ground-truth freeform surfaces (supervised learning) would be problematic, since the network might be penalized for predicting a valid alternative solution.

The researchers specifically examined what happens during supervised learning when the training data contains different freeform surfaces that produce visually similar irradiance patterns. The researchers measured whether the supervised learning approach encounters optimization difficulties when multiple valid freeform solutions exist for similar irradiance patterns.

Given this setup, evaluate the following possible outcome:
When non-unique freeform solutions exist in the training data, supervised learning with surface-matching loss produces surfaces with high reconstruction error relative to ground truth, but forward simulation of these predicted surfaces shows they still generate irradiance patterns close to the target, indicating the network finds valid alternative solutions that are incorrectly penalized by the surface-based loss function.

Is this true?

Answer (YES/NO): NO